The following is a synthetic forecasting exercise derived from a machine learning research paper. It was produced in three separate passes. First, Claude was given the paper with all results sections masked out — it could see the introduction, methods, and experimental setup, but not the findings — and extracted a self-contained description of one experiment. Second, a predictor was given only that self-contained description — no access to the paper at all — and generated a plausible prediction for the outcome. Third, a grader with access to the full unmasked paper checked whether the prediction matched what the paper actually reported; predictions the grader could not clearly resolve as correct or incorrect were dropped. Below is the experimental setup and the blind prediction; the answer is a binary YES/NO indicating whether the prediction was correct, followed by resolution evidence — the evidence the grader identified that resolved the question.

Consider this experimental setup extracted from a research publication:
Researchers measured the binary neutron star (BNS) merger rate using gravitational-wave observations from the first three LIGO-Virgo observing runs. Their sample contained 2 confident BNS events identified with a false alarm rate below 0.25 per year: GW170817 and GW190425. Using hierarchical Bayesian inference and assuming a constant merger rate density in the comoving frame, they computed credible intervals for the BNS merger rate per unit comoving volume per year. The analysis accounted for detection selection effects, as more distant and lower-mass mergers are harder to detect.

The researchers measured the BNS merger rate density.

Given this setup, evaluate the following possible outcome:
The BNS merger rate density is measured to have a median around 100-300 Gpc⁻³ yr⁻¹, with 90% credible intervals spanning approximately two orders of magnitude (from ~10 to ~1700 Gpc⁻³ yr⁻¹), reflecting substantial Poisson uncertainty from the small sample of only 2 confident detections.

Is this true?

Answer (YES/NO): NO